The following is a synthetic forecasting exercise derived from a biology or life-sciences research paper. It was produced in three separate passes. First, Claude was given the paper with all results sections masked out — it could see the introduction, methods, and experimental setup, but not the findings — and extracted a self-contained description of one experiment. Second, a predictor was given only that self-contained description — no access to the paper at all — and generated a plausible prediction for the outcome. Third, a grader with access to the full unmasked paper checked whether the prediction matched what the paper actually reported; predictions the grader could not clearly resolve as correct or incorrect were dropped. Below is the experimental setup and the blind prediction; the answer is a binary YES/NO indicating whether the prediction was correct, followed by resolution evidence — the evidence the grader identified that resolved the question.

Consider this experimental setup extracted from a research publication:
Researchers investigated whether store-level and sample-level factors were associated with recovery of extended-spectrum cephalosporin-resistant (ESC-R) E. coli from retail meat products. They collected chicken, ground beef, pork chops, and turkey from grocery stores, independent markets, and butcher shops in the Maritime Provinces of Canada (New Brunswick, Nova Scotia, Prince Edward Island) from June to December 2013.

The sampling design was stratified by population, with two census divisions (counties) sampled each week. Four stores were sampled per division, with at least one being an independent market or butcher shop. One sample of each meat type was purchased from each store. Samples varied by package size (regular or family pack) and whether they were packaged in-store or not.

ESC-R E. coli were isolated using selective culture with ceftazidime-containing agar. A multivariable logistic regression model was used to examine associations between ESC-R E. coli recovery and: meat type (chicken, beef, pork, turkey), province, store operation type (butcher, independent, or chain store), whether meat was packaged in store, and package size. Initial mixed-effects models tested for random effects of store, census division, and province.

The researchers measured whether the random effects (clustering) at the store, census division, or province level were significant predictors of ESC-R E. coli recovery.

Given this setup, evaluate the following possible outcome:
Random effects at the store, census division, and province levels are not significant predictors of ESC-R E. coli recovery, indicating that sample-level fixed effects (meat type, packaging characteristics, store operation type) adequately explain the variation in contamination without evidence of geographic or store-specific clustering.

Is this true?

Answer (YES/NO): YES